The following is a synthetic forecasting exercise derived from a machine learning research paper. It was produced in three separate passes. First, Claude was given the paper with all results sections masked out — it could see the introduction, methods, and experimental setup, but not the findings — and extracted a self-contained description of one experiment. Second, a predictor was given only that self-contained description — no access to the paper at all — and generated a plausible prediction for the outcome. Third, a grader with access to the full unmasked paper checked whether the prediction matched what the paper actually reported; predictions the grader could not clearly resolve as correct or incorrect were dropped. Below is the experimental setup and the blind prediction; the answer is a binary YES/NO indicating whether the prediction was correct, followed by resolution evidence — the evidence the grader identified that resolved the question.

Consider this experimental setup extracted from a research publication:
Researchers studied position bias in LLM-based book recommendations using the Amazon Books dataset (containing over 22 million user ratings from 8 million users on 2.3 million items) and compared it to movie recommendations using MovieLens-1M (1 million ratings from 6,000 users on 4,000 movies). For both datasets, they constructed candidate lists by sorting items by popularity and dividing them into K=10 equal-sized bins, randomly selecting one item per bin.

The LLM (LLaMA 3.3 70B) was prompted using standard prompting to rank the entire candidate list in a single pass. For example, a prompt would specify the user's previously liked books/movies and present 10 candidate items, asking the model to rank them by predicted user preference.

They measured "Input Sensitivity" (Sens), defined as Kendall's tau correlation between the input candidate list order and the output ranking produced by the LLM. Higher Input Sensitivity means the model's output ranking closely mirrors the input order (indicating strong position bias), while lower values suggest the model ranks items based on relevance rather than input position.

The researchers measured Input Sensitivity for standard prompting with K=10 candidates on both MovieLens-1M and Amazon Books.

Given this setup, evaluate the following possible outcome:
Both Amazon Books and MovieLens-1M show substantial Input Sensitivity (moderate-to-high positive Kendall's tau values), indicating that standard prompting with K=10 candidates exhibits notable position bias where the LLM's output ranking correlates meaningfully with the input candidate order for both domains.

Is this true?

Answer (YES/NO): NO